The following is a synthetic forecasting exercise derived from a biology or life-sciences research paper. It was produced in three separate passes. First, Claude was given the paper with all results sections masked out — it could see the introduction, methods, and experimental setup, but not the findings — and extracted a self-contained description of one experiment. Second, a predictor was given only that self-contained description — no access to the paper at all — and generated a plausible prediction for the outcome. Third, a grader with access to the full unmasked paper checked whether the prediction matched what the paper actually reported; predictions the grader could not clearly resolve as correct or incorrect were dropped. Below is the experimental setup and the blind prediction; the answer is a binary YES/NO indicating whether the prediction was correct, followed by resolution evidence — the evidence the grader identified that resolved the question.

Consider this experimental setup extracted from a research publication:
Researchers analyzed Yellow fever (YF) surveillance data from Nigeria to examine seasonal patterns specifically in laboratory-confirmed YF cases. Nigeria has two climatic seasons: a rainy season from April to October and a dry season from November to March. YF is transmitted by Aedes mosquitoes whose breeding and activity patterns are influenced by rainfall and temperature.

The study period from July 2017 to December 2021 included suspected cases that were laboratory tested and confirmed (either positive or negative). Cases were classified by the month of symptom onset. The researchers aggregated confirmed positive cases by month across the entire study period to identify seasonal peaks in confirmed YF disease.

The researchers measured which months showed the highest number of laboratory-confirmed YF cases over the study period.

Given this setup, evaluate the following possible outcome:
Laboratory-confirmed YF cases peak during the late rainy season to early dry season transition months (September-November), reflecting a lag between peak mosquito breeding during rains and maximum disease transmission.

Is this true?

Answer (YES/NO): YES